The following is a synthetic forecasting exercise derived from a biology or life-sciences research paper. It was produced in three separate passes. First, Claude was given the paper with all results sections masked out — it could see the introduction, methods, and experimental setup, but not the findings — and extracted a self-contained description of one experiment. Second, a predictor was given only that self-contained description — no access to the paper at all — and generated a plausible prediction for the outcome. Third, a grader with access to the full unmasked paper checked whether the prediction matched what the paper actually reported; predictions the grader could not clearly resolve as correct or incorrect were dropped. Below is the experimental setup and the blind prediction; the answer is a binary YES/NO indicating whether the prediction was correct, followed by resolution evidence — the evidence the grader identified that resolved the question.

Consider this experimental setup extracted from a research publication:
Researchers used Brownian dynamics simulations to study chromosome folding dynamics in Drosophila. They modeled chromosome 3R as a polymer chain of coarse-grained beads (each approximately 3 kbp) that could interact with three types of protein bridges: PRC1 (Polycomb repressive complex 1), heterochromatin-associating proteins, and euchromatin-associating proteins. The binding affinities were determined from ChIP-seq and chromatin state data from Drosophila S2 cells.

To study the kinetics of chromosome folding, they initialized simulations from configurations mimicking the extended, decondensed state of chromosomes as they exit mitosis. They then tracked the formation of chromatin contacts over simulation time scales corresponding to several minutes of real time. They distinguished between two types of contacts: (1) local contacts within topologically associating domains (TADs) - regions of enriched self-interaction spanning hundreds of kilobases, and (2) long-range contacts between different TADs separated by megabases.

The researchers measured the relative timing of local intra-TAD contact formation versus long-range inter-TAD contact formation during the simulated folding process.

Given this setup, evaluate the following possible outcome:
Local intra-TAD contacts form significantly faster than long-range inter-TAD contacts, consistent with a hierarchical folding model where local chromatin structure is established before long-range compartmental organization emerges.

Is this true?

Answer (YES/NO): YES